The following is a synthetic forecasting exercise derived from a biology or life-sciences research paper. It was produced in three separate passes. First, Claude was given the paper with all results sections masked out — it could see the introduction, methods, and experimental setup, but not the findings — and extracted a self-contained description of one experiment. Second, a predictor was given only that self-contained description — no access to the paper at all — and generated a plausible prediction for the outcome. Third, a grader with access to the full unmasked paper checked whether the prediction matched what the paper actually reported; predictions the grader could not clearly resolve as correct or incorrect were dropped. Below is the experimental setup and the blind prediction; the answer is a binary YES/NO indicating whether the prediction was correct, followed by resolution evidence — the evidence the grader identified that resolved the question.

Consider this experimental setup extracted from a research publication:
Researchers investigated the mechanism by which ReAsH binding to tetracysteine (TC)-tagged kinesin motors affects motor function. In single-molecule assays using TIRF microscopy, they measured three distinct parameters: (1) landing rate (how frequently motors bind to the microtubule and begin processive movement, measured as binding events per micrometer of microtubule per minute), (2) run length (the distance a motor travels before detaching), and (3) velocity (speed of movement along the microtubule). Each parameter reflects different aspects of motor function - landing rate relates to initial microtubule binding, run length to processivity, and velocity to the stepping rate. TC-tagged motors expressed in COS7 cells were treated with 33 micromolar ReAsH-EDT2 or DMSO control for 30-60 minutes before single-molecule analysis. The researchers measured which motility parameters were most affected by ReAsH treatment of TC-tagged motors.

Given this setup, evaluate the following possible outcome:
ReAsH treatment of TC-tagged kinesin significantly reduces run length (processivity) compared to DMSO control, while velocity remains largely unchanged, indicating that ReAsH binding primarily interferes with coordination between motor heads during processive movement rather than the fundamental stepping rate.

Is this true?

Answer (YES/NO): NO